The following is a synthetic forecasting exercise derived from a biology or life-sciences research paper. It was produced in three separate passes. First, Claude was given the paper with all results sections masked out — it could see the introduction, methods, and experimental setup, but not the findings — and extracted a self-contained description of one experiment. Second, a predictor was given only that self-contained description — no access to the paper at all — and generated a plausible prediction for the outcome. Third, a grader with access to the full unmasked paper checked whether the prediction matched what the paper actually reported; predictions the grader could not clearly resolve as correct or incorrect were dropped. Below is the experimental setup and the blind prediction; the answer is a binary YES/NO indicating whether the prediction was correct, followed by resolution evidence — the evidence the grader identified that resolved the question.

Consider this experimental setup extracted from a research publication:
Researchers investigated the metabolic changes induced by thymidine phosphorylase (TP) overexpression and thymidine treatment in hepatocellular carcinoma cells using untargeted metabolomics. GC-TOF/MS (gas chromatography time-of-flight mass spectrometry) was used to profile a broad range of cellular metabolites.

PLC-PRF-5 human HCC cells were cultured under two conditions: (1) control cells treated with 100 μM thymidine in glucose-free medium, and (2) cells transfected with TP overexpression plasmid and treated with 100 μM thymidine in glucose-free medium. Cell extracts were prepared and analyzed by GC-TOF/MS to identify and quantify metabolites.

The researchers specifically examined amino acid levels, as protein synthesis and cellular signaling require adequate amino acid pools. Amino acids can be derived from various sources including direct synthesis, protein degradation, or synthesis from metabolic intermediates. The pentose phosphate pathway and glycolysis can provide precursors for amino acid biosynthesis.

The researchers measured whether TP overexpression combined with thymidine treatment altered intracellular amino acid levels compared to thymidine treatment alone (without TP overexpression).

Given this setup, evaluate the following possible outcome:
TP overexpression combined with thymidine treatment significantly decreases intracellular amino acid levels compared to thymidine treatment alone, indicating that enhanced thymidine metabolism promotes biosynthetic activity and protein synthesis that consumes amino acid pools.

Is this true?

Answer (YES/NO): NO